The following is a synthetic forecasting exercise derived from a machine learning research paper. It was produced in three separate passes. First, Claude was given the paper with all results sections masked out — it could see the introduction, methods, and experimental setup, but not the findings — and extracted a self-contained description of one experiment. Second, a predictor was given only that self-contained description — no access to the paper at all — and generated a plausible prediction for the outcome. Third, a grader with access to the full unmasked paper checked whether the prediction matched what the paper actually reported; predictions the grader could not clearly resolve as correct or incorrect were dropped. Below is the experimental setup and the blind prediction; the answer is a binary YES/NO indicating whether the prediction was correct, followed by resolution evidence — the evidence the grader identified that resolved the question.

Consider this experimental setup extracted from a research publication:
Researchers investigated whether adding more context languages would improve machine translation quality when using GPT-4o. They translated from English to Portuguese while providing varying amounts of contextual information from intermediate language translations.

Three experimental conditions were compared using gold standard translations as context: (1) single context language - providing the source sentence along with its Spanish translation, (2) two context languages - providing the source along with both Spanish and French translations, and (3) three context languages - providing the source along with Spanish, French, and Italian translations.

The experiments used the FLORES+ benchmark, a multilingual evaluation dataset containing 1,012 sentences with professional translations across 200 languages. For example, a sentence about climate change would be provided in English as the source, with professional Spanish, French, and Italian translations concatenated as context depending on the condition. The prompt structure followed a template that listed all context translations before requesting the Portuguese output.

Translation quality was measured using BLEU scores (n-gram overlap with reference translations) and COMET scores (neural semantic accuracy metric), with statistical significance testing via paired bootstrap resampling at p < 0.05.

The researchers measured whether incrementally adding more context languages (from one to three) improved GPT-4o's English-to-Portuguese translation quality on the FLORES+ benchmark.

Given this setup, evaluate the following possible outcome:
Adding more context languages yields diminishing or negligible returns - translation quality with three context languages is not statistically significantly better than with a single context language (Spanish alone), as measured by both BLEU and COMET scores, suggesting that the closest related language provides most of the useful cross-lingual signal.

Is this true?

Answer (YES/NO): NO